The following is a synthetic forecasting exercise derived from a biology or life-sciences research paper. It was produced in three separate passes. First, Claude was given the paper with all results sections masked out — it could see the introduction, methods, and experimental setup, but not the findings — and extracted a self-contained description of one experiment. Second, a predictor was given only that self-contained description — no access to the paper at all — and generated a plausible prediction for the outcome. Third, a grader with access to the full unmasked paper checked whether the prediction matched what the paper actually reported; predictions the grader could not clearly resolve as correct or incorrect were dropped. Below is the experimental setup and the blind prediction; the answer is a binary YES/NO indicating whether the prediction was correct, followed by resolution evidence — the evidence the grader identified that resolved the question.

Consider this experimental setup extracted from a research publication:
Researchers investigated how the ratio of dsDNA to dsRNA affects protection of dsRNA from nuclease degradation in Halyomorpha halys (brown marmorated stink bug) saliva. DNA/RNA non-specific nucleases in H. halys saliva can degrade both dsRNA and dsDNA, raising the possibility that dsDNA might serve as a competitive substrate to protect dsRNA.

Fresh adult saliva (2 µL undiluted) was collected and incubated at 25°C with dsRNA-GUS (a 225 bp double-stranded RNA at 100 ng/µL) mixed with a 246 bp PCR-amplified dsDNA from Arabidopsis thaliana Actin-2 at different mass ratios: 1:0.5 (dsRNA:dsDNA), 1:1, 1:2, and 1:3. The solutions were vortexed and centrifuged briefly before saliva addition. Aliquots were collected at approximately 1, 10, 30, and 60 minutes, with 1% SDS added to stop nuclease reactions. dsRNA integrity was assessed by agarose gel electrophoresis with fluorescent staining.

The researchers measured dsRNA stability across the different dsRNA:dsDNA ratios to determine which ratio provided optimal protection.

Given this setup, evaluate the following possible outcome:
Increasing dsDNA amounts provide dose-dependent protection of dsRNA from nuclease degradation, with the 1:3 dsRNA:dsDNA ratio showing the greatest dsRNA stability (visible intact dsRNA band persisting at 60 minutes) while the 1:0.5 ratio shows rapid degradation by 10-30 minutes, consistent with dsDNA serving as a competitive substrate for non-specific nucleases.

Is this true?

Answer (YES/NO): NO